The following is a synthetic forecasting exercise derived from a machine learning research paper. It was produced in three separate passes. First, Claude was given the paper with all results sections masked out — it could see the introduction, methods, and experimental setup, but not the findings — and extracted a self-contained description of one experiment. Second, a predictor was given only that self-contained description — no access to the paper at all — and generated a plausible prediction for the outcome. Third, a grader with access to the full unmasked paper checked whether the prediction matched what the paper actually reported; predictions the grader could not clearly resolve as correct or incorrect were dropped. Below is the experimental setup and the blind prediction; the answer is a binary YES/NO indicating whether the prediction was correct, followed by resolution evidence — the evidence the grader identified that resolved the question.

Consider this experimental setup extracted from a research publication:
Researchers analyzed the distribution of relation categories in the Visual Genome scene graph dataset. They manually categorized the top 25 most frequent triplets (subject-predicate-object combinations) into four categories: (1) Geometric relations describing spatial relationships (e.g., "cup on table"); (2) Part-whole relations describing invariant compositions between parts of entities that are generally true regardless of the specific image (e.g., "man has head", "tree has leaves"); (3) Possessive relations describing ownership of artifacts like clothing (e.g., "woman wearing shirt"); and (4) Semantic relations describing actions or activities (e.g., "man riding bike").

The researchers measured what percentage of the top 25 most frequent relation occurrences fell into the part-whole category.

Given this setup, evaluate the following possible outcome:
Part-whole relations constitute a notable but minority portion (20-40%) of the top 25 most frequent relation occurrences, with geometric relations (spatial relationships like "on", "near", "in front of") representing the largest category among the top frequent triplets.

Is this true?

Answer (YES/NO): NO